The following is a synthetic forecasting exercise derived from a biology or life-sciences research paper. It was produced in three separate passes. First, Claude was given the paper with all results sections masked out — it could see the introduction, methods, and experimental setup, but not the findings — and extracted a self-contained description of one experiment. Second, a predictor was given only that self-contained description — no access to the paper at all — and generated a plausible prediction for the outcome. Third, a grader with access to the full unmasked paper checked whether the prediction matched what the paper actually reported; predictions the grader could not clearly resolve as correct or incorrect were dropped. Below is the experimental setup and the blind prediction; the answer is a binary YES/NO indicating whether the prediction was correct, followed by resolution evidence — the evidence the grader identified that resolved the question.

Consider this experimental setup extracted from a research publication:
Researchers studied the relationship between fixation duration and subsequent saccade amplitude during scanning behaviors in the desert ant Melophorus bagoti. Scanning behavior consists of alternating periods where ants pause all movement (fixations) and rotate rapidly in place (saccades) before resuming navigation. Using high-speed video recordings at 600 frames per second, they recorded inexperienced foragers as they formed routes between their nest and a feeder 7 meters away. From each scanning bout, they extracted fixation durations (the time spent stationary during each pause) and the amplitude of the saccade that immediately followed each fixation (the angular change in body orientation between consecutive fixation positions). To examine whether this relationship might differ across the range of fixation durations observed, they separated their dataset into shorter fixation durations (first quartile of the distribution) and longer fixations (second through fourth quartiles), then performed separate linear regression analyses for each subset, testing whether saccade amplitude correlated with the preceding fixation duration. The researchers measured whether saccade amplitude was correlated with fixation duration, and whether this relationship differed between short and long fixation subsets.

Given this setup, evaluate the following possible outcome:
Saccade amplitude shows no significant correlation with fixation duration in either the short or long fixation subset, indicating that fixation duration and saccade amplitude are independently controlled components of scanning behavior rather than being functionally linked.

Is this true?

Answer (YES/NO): NO